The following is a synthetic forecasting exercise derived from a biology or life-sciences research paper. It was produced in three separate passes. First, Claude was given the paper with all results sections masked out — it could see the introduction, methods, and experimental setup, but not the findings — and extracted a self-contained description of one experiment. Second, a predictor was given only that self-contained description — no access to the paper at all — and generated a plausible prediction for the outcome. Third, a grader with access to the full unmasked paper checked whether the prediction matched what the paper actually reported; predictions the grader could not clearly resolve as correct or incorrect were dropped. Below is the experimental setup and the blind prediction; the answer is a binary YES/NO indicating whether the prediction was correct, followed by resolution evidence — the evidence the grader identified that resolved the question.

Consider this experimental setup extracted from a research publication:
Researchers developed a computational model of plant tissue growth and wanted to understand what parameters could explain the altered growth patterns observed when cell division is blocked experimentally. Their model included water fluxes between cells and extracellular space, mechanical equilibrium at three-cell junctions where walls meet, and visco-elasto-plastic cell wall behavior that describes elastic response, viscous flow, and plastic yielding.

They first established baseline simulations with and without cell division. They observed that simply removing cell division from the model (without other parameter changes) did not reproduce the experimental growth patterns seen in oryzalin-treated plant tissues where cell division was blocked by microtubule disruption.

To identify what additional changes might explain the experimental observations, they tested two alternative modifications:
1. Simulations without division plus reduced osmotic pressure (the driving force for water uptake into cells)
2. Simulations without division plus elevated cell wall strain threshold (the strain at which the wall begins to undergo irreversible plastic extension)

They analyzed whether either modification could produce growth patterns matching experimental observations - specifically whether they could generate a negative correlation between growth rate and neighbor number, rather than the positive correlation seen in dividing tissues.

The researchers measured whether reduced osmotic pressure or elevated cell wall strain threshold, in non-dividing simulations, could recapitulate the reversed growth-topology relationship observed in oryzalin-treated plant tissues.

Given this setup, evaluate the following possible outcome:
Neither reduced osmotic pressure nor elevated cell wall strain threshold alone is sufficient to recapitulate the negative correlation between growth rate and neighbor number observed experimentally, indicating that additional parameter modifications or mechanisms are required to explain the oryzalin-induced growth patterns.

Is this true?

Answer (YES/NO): NO